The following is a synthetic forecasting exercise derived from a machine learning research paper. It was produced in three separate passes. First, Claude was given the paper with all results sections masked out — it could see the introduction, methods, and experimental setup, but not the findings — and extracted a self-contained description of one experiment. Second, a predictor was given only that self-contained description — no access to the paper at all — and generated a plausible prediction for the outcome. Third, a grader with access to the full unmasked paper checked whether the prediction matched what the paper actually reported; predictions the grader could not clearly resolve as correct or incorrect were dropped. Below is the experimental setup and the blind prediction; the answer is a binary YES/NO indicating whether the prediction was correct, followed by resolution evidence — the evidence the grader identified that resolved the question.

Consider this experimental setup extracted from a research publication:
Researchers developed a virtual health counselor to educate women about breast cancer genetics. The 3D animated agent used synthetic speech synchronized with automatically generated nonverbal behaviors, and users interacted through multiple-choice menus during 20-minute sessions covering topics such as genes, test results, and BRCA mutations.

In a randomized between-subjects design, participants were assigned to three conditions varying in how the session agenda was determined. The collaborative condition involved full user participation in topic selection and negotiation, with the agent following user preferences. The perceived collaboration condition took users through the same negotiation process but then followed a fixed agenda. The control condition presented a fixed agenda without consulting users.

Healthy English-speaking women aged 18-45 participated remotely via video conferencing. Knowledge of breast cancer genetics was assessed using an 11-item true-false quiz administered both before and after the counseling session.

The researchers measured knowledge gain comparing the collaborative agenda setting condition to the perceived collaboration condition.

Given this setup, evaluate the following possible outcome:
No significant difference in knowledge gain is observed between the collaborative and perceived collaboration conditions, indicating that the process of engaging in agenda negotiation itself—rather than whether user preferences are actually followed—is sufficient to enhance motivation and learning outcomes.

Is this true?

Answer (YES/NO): NO